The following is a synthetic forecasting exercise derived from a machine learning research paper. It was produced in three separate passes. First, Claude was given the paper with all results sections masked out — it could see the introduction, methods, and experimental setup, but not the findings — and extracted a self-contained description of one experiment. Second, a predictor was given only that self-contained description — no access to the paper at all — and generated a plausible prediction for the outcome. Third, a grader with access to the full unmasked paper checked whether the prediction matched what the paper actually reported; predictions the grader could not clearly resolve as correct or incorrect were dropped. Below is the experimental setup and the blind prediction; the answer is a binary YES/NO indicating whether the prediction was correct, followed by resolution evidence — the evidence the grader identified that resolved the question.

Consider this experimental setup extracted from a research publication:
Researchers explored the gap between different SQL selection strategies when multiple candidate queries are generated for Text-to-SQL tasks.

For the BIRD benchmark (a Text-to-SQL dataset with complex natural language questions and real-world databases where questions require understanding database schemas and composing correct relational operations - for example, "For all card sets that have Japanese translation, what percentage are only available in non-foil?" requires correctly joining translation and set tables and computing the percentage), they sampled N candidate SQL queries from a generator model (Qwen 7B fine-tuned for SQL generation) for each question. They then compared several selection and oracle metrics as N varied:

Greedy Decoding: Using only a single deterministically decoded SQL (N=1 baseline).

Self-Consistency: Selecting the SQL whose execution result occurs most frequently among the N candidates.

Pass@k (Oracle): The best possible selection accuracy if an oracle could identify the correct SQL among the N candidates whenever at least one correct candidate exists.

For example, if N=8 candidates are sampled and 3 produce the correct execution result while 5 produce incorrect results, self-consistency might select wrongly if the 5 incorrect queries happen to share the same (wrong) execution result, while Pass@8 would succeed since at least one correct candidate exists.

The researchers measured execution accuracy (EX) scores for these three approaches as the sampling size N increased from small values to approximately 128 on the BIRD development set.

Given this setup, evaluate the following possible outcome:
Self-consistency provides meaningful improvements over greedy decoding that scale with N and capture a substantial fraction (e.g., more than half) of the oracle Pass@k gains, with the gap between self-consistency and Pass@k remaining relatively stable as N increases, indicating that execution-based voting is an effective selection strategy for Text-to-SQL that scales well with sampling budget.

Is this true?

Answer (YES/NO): NO